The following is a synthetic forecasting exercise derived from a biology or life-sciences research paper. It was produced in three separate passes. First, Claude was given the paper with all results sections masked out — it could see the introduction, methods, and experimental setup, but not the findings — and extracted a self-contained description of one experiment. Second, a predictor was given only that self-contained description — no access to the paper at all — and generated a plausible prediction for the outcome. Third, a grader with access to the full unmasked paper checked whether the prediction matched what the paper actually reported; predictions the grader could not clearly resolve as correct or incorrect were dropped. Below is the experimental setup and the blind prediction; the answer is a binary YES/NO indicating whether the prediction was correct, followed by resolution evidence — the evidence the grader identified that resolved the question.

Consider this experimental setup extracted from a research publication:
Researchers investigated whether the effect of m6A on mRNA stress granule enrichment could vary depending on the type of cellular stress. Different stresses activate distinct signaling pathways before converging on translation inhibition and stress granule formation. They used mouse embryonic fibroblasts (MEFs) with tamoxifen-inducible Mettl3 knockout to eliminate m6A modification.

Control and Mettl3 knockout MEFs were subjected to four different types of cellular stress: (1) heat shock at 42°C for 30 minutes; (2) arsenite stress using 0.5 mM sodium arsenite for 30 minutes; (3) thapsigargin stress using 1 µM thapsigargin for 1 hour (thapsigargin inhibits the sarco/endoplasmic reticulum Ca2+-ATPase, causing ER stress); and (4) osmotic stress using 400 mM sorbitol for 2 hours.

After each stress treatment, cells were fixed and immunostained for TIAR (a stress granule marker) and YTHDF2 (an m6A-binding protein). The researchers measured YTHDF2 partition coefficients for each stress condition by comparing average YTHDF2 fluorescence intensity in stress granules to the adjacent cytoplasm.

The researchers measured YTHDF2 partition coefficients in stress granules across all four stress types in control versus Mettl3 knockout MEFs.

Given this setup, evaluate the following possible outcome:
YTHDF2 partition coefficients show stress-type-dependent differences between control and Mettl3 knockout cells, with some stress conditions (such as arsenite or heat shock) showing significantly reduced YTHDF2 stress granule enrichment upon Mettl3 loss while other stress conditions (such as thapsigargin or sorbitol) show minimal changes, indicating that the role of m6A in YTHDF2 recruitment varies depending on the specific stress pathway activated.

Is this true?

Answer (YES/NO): NO